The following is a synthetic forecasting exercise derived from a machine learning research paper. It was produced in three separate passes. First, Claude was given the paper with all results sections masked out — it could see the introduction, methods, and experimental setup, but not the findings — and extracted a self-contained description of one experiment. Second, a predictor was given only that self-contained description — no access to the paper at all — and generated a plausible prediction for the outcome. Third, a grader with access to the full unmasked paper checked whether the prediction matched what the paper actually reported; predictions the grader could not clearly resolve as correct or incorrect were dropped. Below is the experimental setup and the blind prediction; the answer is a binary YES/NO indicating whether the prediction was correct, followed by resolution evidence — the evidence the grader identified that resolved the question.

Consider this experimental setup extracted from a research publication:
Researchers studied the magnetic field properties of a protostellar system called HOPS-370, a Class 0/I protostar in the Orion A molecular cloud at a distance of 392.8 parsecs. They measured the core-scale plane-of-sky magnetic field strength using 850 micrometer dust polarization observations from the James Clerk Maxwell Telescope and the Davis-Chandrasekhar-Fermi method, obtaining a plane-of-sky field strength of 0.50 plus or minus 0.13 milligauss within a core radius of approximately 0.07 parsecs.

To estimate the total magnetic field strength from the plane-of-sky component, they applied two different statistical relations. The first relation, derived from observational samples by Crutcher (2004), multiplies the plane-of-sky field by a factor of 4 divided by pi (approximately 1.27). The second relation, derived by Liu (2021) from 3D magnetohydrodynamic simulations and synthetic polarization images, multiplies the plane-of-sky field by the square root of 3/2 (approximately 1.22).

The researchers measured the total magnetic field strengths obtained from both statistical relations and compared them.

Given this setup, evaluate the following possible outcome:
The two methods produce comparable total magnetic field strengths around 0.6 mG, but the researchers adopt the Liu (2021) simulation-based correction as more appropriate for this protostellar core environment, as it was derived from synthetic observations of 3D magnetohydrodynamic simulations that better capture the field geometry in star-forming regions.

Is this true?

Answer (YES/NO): NO